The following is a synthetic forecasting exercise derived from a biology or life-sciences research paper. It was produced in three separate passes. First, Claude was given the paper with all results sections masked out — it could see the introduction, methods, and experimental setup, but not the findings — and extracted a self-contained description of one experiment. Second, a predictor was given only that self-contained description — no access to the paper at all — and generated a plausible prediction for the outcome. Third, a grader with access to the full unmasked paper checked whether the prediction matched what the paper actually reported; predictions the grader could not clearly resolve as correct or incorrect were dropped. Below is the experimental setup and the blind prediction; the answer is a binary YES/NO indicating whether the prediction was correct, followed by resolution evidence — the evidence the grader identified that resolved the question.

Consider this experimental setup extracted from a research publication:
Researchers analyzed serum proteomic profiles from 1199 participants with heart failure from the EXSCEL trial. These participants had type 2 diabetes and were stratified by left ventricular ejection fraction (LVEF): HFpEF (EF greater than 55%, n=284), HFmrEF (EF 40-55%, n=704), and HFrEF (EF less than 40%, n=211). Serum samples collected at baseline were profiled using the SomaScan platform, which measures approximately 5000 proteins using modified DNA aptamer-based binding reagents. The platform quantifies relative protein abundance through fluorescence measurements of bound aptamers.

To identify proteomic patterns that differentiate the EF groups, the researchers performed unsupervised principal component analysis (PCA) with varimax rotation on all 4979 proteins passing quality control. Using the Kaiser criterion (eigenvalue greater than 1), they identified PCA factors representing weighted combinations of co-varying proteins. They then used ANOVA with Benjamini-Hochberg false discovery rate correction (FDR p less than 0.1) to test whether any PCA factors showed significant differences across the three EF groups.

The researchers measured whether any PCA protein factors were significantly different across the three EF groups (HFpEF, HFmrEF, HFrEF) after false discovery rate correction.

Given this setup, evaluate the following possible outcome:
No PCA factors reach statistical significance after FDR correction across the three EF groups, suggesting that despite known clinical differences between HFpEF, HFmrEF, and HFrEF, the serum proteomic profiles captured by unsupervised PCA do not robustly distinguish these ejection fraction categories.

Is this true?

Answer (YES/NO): NO